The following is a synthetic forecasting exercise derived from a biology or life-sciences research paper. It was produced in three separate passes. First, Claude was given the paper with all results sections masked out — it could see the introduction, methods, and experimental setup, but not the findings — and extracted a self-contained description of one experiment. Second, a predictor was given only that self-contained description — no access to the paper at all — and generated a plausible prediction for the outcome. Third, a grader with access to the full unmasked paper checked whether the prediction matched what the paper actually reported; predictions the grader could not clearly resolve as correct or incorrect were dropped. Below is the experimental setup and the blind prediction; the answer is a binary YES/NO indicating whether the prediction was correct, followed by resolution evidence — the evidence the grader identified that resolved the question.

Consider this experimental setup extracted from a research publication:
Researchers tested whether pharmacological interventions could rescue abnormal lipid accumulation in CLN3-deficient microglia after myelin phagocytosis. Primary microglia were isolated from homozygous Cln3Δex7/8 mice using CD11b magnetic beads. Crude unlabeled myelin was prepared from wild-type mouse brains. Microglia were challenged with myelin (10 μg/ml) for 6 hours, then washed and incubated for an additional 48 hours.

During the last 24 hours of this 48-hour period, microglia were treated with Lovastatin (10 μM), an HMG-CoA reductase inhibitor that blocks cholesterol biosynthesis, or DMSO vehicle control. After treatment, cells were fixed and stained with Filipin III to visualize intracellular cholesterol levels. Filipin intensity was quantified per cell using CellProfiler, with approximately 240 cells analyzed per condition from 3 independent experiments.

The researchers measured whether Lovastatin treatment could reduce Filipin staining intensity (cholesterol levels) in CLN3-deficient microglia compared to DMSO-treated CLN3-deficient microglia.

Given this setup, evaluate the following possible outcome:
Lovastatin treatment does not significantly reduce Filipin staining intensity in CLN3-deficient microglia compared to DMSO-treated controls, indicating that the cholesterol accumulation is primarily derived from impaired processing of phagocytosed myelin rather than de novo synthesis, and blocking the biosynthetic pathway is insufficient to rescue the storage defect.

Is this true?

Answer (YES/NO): NO